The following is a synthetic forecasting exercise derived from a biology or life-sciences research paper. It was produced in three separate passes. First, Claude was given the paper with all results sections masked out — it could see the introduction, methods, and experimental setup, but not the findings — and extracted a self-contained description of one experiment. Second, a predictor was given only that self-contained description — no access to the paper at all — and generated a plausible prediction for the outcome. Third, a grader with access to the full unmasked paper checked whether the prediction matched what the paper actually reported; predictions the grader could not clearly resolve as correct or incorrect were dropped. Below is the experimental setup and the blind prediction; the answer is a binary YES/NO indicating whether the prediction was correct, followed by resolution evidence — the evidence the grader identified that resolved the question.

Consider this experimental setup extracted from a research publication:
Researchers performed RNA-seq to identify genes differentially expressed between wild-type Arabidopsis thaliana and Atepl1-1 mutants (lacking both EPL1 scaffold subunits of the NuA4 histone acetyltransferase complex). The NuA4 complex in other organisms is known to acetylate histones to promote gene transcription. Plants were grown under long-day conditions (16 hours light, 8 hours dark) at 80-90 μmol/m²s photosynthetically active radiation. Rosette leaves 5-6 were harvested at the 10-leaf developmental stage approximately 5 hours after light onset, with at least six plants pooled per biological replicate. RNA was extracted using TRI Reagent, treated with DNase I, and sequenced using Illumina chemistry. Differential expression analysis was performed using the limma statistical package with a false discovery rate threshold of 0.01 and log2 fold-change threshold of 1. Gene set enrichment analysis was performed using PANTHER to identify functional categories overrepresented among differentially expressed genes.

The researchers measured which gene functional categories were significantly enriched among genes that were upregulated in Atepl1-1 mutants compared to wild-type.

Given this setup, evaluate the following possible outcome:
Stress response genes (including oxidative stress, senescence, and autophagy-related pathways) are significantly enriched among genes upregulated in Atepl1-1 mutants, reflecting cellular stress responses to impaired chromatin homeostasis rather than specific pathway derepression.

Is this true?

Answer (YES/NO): NO